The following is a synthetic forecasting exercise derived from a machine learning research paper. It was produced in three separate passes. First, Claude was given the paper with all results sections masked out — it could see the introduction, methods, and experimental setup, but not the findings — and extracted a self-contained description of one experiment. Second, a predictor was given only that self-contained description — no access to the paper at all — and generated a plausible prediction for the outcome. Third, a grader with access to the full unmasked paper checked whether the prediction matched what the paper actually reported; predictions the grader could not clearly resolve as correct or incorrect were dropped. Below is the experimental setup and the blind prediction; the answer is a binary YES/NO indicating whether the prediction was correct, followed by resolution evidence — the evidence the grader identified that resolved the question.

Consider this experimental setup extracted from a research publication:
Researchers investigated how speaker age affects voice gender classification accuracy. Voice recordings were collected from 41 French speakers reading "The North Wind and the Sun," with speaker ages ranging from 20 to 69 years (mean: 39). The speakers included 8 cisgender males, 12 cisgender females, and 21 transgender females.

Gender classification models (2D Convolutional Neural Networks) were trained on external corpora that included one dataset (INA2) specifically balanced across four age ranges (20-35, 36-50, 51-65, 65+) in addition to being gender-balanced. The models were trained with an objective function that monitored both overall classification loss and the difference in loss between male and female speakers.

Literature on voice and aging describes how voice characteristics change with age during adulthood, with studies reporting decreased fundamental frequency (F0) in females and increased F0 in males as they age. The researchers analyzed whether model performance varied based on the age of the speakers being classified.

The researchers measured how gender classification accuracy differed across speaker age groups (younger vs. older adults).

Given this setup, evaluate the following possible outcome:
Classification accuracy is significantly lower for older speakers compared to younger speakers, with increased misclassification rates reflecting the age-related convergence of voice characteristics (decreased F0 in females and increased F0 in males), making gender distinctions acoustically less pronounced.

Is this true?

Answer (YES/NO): YES